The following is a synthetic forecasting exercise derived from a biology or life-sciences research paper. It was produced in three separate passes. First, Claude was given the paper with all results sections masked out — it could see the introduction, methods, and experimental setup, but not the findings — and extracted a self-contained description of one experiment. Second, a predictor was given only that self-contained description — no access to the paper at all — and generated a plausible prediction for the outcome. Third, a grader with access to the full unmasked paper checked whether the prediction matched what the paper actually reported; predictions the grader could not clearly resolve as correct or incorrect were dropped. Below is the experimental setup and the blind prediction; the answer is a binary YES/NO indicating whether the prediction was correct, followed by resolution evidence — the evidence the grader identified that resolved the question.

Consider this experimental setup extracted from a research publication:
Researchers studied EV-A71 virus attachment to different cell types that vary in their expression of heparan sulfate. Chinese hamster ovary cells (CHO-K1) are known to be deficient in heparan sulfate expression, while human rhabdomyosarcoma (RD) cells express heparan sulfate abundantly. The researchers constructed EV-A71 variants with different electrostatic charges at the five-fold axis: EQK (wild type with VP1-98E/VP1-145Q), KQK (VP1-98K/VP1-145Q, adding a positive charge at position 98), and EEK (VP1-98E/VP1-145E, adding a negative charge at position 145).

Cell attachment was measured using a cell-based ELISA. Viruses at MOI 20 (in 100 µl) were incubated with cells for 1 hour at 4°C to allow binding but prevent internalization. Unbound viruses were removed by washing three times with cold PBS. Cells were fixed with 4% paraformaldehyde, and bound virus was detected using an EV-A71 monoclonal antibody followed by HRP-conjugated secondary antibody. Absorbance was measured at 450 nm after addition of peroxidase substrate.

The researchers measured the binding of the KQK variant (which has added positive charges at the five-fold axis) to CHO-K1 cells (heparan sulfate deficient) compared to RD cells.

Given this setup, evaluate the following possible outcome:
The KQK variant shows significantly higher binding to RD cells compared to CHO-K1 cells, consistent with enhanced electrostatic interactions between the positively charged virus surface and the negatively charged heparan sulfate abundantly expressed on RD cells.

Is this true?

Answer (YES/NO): NO